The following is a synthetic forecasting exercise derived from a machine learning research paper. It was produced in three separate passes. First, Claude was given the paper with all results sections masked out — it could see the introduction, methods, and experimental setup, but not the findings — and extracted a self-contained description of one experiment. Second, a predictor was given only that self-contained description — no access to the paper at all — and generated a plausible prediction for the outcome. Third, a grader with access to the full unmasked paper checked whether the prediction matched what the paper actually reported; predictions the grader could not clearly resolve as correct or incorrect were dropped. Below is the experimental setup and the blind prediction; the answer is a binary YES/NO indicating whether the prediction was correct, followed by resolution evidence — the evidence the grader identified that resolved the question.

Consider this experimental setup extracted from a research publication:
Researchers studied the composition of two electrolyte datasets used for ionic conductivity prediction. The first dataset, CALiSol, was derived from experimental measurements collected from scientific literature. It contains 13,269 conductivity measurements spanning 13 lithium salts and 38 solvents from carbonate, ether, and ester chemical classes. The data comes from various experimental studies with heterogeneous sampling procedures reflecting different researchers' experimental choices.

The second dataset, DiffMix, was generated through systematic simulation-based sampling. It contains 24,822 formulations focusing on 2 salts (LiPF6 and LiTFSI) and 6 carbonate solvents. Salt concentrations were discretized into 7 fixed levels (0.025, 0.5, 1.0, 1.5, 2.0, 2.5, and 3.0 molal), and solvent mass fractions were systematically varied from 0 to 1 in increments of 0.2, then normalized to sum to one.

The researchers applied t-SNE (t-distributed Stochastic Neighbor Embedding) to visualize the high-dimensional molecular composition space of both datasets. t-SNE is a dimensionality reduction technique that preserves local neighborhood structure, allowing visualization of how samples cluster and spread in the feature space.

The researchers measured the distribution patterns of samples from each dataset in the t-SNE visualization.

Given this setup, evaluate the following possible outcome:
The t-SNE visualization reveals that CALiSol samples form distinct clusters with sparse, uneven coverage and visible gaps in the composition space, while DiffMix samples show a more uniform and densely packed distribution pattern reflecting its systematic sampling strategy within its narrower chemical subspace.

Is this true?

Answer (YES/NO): NO